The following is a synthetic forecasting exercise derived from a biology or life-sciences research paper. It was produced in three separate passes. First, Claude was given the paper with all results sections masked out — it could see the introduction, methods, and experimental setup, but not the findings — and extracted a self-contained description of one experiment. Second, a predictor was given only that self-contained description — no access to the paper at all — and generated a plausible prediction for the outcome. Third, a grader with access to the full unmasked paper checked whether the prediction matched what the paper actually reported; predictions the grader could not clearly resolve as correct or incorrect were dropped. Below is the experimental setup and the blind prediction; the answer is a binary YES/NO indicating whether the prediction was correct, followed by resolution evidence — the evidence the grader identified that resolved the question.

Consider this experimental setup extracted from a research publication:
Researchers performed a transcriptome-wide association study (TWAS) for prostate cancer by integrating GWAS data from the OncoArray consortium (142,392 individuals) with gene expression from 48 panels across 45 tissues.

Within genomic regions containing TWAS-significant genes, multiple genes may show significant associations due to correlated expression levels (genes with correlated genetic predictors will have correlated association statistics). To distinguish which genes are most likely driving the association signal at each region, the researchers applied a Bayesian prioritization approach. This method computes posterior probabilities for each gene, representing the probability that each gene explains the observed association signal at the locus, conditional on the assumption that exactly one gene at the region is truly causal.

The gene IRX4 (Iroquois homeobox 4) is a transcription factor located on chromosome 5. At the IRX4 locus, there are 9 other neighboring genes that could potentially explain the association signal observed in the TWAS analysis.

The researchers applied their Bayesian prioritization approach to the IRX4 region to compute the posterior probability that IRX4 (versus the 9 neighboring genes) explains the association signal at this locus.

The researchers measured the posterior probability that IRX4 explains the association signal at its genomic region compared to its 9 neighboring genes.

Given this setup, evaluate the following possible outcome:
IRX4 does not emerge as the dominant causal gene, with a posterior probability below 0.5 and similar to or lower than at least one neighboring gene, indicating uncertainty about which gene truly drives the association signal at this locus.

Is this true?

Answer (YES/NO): NO